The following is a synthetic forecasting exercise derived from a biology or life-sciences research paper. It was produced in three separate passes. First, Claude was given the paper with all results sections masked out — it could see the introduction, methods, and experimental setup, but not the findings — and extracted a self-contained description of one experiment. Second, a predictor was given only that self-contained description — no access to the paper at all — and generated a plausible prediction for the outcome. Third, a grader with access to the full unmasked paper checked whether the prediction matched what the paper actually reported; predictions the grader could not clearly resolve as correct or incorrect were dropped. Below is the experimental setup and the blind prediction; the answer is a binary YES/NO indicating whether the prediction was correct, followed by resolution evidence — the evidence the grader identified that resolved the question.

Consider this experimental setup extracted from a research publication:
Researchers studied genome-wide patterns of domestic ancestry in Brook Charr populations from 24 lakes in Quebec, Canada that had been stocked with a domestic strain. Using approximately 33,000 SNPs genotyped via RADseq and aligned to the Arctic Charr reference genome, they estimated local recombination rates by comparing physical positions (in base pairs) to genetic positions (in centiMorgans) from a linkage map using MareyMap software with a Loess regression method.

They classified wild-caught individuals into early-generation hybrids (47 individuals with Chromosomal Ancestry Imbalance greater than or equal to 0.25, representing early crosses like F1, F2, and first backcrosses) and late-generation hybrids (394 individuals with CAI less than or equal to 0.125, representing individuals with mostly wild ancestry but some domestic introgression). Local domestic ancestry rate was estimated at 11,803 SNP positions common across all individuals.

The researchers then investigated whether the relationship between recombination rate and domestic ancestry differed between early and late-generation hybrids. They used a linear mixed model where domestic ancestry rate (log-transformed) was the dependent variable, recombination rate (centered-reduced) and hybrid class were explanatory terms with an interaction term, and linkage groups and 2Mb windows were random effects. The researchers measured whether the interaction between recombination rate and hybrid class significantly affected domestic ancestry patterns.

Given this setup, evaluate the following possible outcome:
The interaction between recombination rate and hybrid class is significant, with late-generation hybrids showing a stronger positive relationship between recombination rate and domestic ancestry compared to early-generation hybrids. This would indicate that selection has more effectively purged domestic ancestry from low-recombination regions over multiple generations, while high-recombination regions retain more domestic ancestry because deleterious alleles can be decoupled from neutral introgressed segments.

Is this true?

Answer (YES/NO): NO